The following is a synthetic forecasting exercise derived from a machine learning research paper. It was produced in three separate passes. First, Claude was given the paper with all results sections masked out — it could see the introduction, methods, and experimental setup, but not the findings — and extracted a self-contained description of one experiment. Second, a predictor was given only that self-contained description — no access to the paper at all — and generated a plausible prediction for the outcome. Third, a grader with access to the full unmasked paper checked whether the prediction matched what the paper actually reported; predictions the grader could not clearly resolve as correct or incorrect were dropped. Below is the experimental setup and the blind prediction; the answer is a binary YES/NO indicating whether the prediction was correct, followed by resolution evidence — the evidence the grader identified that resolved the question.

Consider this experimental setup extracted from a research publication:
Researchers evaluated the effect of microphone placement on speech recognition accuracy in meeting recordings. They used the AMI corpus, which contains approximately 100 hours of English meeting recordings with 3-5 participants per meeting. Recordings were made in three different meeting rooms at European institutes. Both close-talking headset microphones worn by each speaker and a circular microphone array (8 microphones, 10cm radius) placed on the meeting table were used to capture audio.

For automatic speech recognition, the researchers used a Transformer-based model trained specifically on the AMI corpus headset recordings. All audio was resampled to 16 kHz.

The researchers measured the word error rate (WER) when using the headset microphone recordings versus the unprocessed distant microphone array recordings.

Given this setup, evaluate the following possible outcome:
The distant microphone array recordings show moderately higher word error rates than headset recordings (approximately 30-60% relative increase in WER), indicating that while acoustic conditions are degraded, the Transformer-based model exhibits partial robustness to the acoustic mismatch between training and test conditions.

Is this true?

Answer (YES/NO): NO